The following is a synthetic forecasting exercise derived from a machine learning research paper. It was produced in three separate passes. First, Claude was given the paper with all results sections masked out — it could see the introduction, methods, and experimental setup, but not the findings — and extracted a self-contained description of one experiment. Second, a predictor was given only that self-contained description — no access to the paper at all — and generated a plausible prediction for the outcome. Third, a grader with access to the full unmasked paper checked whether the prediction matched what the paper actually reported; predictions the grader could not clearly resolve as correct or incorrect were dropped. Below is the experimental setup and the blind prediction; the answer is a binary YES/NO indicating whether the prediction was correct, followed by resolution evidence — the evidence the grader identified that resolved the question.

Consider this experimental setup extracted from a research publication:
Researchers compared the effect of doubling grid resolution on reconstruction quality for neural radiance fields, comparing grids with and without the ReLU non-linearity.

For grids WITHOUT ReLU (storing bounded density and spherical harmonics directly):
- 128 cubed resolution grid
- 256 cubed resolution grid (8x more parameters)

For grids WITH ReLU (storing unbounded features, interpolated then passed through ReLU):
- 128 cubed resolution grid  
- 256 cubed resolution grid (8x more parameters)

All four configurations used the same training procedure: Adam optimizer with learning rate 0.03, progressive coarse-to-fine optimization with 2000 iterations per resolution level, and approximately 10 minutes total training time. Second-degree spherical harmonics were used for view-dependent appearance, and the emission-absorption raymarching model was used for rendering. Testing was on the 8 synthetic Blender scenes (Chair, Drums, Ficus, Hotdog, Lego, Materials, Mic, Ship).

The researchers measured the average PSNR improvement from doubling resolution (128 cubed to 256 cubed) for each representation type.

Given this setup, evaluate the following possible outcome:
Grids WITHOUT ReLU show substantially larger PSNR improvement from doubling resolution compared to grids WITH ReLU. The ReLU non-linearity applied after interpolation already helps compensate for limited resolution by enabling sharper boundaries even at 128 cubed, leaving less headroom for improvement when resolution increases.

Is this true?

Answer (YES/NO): NO